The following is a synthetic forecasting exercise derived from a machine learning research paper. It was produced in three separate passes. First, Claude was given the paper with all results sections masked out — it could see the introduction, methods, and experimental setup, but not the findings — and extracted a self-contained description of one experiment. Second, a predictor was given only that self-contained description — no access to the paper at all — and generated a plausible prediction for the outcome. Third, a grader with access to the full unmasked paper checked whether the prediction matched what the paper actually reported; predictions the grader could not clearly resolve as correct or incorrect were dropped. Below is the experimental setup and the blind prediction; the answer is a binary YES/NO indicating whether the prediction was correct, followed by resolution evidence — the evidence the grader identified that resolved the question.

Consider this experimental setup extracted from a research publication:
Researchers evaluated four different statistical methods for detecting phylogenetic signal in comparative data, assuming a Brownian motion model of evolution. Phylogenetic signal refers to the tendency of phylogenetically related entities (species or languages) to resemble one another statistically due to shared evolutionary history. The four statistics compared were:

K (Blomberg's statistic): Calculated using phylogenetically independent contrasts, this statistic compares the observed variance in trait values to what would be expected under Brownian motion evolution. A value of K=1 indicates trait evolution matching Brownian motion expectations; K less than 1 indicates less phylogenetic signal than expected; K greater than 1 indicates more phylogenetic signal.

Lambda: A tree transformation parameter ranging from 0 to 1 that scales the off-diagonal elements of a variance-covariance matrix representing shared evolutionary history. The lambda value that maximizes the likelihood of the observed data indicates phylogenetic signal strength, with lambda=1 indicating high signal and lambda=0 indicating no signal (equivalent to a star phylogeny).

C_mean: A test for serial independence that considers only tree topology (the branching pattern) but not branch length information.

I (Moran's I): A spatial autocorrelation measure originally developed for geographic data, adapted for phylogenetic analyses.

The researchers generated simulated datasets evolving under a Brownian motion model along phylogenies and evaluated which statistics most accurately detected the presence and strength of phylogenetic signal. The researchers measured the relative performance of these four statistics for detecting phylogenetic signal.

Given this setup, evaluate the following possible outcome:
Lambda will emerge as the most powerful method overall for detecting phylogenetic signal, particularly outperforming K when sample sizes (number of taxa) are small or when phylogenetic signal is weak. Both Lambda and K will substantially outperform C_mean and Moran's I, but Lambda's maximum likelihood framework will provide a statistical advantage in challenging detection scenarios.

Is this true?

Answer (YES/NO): NO